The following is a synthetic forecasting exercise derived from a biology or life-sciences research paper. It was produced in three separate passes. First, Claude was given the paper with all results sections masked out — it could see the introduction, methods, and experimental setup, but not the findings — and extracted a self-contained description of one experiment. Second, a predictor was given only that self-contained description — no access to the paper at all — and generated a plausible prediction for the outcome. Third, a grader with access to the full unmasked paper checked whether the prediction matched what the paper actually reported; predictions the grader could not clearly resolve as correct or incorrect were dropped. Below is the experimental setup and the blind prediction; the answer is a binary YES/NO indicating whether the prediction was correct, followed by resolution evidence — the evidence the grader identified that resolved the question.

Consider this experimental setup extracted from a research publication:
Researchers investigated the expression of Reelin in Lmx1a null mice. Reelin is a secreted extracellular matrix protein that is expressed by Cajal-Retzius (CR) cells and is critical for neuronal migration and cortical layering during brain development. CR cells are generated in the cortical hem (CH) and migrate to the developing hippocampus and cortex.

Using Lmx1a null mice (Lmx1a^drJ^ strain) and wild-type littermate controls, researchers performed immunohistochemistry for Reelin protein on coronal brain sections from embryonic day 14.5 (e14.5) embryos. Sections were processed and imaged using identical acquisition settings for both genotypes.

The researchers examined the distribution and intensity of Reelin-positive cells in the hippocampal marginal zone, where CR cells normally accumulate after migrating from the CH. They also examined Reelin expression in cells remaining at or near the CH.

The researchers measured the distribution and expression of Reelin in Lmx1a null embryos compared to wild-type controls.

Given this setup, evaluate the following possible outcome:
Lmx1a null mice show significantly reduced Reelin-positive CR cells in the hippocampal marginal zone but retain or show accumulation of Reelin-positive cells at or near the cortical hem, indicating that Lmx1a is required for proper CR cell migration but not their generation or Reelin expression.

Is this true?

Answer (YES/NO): NO